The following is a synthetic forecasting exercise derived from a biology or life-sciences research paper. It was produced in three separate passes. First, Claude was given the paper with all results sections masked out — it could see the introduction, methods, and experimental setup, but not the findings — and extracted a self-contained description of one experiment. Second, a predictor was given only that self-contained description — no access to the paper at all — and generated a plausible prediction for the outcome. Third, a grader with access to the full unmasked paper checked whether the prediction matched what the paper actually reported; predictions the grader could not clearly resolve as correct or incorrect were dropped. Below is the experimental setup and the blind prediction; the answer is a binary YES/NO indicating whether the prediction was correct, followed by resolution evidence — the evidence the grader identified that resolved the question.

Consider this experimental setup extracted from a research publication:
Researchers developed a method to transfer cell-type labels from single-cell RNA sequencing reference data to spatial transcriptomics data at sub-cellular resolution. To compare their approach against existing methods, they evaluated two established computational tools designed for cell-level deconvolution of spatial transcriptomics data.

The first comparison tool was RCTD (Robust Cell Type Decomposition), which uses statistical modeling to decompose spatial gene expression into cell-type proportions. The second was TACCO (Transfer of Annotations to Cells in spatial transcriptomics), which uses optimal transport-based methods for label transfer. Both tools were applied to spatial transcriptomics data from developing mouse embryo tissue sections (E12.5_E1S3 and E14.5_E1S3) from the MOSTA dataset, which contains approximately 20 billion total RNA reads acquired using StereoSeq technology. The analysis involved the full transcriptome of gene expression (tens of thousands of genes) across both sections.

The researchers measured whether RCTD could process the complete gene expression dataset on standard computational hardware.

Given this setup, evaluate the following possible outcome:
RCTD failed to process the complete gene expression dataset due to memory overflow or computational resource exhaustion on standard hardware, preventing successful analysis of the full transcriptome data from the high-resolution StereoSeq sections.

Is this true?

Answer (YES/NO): YES